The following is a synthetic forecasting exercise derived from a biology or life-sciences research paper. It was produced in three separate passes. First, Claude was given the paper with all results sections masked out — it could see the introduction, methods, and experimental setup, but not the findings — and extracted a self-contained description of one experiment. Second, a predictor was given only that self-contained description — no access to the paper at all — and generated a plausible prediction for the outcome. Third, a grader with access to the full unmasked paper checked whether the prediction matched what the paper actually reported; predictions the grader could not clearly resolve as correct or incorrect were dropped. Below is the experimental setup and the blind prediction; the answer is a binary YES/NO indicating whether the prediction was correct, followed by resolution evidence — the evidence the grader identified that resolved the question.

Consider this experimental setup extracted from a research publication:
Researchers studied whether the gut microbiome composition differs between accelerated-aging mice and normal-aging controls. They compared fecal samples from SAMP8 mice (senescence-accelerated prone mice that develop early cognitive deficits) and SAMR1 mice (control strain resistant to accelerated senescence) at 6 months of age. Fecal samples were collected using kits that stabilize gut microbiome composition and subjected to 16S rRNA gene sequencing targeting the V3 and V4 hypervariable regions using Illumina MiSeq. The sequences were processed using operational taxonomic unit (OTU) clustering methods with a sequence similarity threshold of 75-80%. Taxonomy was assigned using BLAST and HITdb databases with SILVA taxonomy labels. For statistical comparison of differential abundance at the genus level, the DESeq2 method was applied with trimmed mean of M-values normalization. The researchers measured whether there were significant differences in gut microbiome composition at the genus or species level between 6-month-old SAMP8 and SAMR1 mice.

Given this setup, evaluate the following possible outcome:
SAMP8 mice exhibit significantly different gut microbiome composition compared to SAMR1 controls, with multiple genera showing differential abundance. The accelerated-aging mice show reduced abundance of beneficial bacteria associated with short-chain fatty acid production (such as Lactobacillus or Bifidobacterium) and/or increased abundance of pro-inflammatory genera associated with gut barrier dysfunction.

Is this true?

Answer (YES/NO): NO